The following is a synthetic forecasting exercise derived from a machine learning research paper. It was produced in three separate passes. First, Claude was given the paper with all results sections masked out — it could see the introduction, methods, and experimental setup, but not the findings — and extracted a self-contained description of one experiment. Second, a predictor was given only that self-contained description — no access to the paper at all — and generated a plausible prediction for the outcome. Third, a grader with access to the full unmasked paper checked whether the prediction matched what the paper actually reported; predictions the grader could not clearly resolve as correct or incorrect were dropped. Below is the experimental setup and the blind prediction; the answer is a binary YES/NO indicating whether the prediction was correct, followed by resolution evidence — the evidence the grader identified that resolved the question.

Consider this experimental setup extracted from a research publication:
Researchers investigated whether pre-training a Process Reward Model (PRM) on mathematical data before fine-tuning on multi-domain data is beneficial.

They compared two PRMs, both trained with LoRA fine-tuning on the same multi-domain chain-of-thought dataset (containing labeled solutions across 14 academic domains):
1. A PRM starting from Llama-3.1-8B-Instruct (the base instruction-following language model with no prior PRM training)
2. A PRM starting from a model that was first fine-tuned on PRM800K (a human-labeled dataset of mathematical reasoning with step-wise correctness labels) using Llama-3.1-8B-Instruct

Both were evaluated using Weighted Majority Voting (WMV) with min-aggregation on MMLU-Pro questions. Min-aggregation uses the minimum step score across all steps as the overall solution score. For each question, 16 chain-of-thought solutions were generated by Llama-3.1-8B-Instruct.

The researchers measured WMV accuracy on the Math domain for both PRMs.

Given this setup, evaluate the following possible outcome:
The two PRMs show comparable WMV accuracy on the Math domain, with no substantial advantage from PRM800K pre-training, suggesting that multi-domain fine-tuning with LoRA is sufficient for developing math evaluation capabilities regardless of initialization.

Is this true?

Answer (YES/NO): NO